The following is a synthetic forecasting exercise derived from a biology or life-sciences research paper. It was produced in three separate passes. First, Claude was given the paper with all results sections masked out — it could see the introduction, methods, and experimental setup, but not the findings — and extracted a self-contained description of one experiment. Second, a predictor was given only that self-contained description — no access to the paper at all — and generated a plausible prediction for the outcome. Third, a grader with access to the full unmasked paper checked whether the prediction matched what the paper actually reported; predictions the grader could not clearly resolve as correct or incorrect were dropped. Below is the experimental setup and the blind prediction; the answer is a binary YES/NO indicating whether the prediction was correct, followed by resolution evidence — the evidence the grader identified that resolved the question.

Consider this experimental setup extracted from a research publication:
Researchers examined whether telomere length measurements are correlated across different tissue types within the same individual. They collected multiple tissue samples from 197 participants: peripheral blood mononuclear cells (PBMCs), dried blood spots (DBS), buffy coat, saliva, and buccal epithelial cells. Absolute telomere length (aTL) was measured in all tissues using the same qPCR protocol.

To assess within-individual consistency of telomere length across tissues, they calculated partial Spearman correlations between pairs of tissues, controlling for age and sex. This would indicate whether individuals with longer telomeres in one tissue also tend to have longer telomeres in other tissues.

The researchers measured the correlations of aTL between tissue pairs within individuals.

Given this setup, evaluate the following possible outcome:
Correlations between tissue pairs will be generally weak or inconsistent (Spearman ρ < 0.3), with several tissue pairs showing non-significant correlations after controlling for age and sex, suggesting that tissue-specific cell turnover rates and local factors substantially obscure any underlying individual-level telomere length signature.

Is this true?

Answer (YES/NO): NO